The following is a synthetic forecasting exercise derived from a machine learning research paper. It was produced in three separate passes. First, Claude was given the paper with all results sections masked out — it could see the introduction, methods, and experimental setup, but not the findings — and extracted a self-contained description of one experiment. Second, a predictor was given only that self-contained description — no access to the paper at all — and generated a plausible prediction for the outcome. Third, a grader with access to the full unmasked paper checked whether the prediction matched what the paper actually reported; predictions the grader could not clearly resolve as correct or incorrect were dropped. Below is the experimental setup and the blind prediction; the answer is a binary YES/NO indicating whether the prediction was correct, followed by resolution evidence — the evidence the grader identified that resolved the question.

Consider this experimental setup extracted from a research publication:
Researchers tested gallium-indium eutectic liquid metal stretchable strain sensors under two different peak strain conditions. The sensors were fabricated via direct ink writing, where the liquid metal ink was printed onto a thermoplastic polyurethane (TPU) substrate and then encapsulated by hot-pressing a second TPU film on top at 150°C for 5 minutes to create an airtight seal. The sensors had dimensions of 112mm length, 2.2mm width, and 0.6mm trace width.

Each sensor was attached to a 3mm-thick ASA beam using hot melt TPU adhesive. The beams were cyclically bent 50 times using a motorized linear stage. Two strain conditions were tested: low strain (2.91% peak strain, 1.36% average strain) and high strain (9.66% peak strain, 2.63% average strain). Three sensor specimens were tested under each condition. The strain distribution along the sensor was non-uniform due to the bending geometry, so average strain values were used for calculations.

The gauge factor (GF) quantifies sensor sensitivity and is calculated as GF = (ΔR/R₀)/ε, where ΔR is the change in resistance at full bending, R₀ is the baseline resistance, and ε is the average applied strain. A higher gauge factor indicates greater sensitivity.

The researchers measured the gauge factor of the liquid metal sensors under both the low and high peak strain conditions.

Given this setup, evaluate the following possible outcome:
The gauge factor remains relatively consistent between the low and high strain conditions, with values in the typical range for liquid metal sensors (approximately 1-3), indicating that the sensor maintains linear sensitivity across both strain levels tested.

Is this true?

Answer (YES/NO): NO